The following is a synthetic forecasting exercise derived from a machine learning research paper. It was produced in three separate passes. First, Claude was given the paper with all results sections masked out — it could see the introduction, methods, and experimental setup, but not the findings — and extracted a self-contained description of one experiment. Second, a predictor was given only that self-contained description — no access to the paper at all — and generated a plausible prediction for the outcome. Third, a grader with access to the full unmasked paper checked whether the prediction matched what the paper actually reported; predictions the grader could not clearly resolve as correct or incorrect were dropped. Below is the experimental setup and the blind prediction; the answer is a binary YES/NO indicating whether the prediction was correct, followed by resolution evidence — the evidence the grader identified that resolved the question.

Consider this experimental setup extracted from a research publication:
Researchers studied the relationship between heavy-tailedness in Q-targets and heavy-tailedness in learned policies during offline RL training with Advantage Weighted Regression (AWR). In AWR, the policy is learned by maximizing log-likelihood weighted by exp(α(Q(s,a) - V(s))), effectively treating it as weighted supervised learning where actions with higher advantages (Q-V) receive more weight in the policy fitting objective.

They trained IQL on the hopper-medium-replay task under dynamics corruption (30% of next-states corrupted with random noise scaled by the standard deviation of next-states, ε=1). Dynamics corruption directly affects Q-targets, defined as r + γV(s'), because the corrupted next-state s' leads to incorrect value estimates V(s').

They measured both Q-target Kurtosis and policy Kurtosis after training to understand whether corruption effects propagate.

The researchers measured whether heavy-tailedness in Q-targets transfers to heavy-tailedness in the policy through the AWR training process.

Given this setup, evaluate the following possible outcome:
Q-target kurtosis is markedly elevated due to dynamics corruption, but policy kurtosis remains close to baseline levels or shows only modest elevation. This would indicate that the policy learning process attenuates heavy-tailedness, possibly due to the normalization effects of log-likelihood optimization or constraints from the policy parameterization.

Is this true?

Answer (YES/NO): NO